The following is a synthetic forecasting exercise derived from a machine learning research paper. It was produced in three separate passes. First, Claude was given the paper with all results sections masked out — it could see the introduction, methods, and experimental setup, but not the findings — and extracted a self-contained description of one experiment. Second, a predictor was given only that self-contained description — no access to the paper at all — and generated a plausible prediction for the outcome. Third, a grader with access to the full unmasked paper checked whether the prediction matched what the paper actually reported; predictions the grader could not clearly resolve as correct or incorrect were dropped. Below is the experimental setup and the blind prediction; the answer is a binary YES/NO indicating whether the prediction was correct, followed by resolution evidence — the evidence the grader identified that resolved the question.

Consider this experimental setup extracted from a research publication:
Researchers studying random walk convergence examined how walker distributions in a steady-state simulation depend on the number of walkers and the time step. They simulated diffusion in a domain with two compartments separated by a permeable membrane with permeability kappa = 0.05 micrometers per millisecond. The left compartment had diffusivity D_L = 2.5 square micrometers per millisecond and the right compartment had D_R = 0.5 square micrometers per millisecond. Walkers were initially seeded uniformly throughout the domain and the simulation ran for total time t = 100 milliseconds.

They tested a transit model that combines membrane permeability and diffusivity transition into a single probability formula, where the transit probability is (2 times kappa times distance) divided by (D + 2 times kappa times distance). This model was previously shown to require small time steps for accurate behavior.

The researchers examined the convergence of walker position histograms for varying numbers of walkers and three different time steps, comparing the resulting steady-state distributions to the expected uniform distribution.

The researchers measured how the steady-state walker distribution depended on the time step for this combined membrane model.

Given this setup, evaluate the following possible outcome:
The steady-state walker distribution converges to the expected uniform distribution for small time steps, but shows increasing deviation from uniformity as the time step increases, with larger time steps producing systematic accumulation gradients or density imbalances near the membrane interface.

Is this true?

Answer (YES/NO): YES